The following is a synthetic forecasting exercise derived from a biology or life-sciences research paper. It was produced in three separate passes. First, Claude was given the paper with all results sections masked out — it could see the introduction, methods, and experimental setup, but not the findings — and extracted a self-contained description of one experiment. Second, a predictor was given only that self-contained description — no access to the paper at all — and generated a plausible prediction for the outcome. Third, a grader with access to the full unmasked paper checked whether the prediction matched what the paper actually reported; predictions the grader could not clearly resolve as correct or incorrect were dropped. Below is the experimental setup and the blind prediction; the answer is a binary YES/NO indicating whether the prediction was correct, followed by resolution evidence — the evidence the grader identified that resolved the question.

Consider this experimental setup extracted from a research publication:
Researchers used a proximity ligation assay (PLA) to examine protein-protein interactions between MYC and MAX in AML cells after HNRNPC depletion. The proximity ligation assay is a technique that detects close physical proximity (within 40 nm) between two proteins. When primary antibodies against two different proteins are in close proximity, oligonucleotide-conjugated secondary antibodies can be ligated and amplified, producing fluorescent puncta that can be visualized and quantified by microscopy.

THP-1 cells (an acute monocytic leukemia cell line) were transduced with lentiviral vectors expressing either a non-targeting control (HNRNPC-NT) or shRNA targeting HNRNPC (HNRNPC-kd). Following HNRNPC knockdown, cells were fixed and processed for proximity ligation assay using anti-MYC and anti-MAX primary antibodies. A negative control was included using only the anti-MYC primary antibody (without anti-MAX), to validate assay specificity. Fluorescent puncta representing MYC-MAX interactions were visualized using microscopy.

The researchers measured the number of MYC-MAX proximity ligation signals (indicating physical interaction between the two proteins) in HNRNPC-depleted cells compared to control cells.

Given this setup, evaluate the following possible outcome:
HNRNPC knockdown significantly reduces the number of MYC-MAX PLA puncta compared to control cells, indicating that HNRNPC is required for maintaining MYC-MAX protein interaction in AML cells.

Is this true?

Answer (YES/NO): YES